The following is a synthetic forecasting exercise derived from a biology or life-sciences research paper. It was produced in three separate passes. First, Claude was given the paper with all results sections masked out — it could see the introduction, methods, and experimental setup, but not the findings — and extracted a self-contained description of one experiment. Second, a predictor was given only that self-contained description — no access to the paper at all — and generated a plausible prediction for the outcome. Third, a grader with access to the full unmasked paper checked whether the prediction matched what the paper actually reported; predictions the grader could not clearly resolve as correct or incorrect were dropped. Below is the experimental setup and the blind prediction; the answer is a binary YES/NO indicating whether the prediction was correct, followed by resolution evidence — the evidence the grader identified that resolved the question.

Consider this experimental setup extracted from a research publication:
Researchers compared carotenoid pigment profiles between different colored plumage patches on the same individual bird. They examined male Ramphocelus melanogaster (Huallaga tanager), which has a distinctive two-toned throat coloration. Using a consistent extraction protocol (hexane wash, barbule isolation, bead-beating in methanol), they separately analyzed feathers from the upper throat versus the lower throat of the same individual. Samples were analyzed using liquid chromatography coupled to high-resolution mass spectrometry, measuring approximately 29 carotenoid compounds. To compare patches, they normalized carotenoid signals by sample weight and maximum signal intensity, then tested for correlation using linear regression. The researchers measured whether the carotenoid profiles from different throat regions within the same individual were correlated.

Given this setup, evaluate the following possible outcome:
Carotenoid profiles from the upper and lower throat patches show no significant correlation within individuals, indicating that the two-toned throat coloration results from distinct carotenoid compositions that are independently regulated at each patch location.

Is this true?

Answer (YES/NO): NO